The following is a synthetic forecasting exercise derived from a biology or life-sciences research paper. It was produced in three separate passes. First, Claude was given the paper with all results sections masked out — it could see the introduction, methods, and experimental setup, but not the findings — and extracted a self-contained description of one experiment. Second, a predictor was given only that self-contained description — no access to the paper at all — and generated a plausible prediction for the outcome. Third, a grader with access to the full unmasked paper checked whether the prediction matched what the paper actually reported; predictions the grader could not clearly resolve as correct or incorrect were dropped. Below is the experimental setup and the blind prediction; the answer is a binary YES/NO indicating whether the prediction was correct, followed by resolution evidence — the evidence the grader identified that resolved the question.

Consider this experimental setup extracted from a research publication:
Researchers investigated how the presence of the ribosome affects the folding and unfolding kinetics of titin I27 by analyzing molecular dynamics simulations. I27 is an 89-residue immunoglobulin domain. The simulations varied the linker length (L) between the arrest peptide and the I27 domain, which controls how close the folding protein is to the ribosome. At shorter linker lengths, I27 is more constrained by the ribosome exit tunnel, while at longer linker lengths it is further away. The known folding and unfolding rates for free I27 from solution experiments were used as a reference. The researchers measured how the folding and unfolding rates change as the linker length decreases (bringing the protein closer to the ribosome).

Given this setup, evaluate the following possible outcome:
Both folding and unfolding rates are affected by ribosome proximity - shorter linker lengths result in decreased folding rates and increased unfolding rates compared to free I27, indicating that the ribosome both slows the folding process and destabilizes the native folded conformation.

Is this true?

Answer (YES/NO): YES